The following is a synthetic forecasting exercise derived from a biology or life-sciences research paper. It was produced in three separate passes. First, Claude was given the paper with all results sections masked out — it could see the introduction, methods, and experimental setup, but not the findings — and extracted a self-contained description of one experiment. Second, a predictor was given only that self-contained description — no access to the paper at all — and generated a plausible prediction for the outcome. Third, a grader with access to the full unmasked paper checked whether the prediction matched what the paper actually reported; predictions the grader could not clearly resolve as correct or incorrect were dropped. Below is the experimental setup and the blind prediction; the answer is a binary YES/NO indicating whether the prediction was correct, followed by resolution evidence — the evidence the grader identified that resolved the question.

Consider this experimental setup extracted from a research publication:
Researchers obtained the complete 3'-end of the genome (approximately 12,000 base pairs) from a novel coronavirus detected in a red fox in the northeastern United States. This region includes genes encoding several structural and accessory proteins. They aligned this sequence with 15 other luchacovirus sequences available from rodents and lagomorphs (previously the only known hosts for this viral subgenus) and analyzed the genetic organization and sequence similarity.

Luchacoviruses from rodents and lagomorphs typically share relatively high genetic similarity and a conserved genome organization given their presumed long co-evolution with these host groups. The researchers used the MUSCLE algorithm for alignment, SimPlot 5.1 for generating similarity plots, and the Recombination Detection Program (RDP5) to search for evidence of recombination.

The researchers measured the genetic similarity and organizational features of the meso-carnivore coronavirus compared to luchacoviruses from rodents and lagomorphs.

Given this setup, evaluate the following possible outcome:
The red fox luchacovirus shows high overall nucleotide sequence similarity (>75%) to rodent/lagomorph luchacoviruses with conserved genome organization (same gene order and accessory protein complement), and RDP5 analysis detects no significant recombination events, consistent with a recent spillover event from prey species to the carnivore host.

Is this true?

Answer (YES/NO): NO